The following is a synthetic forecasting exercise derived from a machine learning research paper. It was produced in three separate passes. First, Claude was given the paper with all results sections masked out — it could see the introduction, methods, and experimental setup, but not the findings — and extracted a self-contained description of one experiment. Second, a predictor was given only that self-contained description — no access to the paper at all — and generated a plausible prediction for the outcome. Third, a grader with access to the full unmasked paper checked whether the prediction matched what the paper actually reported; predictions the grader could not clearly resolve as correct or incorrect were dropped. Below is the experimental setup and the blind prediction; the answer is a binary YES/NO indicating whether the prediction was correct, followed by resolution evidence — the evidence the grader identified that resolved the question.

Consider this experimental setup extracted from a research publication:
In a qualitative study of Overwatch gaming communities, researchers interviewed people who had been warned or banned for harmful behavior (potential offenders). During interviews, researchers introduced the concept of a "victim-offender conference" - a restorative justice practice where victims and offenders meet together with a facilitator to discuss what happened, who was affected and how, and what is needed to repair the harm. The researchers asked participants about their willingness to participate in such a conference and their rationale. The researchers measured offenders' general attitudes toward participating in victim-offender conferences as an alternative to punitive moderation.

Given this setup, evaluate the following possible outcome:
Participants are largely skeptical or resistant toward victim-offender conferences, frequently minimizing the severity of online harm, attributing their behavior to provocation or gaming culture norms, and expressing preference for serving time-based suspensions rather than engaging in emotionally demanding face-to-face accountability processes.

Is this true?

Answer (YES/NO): NO